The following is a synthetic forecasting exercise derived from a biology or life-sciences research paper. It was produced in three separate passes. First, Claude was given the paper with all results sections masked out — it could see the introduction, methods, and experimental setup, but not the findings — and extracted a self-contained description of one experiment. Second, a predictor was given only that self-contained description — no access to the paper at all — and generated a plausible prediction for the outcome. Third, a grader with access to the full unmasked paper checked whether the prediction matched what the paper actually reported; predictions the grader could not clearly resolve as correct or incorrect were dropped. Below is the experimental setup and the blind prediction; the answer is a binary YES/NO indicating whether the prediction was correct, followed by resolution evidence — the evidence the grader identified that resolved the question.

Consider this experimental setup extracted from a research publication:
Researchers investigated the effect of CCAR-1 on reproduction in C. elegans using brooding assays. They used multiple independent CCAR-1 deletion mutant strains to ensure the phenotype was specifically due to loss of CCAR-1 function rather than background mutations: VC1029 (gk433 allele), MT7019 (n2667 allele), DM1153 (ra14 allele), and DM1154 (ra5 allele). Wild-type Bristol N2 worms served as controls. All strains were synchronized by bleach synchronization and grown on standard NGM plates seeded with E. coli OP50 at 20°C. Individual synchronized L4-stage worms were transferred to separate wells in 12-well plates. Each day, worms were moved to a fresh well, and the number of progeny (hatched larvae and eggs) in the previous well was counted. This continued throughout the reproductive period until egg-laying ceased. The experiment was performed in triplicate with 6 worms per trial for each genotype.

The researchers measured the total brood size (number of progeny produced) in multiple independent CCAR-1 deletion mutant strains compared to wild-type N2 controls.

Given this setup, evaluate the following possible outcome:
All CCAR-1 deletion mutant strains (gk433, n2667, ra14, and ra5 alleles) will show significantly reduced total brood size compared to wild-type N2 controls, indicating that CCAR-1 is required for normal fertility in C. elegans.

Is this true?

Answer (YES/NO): YES